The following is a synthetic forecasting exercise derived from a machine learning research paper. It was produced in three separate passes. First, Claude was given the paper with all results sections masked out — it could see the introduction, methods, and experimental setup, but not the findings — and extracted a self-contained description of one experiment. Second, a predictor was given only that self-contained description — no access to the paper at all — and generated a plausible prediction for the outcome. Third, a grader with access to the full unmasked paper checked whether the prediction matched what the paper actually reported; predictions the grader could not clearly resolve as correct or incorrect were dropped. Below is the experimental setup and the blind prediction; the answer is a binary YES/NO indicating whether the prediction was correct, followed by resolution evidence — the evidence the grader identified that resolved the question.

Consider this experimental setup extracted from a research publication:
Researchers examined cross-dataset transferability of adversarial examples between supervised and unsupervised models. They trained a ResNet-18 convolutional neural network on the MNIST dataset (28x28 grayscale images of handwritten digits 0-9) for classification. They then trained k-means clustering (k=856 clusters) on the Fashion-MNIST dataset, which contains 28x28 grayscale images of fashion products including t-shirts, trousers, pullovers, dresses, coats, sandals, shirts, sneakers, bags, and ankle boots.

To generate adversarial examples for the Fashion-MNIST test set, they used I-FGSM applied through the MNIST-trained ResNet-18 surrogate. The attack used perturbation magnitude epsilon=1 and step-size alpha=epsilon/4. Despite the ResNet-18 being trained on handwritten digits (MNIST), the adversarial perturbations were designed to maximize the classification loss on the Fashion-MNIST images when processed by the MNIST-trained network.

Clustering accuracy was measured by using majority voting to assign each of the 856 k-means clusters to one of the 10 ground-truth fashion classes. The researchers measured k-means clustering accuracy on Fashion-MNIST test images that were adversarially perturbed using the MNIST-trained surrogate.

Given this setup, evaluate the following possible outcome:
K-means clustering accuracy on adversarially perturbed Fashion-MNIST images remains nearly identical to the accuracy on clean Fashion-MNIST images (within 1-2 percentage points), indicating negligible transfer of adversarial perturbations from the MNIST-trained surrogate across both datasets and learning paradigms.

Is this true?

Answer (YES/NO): NO